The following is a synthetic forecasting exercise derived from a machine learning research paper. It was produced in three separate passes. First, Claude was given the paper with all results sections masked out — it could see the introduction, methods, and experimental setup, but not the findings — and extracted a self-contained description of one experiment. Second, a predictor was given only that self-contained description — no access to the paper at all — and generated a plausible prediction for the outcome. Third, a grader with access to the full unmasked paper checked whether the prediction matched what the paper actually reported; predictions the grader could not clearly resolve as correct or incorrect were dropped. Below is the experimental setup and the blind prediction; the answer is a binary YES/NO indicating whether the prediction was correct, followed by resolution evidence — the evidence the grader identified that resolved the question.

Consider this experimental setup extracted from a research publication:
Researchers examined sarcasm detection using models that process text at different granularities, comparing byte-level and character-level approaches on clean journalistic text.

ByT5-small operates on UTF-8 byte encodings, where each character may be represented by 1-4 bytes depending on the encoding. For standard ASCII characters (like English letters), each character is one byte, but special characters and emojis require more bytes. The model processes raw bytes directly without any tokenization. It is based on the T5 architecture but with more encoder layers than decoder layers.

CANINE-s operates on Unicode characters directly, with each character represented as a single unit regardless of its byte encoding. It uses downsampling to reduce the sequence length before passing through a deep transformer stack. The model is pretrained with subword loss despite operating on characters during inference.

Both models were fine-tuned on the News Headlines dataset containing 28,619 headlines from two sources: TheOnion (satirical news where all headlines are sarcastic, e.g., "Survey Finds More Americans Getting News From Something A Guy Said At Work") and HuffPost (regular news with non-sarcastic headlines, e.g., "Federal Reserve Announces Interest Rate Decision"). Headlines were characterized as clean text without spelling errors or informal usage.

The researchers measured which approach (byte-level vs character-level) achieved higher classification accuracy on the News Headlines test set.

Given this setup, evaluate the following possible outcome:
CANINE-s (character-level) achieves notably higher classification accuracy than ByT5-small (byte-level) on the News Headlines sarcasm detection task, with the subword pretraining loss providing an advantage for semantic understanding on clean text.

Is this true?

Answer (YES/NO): NO